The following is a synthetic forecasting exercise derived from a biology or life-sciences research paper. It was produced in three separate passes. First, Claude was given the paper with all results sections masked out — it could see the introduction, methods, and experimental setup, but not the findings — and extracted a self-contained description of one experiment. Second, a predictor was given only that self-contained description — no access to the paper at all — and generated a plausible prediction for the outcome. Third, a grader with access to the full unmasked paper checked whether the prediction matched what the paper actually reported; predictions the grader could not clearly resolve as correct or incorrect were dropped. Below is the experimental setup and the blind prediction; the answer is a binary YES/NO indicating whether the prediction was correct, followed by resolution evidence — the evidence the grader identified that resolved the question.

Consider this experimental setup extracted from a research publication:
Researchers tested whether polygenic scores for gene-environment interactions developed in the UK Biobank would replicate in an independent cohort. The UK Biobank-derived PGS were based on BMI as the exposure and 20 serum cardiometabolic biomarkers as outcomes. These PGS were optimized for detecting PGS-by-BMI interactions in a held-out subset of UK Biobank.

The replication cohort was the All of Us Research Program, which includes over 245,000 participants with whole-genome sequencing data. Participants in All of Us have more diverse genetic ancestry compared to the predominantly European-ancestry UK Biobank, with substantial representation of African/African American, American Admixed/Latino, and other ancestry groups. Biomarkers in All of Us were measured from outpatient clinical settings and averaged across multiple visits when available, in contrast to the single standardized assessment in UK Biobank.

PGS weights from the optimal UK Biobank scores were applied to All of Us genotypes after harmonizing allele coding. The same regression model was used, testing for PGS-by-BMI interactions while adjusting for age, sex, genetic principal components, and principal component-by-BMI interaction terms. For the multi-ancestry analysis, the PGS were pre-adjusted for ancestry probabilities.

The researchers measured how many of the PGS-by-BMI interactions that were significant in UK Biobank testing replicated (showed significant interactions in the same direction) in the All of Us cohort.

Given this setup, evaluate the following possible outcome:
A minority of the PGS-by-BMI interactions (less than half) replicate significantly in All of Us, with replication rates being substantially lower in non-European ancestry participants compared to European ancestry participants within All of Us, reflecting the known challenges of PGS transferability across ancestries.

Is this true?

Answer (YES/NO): NO